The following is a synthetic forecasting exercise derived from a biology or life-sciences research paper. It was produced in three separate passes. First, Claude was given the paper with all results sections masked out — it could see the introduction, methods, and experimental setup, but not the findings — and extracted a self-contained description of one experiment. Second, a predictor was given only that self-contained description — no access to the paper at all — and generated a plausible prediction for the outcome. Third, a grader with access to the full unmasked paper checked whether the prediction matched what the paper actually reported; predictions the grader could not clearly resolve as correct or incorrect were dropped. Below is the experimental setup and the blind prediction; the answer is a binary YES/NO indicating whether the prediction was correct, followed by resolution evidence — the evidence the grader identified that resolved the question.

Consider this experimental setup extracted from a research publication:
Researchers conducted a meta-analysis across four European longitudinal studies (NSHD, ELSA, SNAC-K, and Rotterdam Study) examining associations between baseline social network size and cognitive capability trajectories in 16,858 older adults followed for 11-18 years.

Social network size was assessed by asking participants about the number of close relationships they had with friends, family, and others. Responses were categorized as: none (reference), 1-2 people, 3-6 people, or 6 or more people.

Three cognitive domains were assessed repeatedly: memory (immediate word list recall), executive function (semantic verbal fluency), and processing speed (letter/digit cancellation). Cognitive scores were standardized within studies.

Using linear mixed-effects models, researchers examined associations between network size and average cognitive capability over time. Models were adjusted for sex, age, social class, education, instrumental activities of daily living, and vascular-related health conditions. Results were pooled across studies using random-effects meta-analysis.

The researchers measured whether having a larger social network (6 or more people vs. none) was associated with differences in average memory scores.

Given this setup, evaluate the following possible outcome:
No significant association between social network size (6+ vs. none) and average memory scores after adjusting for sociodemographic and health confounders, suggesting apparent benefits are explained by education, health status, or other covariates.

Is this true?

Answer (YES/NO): NO